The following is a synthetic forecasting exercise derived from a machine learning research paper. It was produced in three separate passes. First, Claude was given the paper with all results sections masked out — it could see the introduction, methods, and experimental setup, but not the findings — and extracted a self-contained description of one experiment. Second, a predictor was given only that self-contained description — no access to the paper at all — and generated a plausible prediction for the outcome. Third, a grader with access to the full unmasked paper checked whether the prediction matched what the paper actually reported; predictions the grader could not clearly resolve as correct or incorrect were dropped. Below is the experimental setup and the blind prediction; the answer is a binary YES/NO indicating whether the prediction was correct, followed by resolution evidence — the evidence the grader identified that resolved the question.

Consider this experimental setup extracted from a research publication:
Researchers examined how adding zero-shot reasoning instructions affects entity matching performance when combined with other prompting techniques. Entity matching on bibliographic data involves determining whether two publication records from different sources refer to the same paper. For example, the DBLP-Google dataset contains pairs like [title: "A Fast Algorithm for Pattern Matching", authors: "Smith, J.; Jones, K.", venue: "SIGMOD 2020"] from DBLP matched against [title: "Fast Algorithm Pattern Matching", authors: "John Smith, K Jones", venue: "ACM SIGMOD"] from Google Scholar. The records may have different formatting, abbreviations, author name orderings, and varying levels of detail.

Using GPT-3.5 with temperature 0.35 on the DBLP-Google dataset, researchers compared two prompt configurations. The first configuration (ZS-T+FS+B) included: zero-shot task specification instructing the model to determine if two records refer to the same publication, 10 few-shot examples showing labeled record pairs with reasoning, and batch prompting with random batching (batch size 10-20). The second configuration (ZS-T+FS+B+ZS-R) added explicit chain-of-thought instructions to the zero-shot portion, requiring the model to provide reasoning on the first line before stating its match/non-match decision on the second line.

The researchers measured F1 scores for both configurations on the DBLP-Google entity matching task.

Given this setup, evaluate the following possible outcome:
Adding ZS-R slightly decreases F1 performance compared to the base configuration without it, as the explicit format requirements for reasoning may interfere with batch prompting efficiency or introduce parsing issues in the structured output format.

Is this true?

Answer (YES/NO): NO